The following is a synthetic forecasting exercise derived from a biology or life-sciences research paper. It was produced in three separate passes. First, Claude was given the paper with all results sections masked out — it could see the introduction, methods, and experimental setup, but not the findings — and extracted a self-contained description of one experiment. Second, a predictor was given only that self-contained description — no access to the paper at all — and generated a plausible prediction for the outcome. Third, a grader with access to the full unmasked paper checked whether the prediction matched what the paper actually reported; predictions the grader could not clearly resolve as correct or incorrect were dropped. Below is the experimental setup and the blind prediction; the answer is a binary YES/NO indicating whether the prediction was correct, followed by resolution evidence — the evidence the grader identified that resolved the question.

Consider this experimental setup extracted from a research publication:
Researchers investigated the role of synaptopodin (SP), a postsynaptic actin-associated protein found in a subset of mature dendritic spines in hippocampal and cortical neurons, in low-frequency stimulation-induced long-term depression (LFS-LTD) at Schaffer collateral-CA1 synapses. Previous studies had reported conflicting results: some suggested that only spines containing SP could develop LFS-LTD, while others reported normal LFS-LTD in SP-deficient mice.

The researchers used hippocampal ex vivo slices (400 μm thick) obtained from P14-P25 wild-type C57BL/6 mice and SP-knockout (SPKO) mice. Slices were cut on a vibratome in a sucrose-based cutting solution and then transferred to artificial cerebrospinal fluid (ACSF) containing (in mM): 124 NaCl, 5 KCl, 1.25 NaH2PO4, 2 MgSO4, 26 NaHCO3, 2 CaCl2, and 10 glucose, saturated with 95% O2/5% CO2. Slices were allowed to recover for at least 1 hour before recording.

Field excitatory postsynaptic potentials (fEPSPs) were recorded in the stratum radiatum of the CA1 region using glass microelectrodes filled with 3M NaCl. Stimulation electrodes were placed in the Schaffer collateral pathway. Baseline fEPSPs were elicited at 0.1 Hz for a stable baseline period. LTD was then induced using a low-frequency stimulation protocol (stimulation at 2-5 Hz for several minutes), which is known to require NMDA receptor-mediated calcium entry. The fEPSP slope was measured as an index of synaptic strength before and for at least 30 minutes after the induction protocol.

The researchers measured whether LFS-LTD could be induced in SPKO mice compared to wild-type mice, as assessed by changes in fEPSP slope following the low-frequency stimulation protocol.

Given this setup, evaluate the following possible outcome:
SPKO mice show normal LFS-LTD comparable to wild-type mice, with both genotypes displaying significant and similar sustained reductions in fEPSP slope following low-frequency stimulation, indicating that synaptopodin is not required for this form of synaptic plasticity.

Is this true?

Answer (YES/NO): NO